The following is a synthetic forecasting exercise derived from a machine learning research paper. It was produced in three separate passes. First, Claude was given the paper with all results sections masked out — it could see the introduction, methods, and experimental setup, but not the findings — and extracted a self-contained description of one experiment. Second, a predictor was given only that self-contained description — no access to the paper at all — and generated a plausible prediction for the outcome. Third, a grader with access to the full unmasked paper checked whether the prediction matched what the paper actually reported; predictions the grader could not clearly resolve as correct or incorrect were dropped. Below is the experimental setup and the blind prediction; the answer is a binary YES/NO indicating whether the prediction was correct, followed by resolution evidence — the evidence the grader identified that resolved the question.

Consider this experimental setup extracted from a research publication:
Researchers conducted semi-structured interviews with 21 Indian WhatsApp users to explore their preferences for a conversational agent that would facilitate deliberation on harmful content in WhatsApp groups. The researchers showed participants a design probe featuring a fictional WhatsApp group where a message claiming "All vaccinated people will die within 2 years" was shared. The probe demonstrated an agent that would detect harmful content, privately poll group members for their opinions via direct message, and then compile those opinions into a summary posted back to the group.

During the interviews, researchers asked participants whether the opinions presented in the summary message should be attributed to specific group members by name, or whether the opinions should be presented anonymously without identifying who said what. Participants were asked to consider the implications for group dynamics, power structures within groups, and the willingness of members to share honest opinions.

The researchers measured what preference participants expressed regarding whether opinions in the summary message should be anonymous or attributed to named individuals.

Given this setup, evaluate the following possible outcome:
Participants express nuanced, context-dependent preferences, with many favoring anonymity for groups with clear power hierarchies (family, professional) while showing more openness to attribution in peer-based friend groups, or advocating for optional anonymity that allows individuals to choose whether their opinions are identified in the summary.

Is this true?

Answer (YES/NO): NO